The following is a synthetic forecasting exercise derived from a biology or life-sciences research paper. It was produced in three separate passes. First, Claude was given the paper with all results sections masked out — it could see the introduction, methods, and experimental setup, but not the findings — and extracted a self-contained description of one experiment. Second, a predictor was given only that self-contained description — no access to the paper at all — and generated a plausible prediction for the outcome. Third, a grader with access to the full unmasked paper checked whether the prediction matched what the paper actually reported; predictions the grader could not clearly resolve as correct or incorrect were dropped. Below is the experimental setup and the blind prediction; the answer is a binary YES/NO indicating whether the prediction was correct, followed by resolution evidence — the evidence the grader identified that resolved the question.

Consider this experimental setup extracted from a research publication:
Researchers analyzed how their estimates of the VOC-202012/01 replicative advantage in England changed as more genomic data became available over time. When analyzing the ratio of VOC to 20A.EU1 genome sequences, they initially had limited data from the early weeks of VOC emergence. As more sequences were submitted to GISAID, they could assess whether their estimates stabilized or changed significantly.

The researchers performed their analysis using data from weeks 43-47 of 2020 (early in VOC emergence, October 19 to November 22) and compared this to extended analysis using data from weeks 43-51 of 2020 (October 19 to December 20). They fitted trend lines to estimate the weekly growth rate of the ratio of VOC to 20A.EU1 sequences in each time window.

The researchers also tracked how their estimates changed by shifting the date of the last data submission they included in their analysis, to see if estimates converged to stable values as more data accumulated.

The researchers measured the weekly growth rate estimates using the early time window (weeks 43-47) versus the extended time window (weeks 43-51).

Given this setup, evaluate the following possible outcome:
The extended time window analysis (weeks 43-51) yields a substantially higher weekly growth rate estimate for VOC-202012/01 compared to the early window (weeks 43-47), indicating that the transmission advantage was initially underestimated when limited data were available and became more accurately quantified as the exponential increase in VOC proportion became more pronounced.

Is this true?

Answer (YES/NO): NO